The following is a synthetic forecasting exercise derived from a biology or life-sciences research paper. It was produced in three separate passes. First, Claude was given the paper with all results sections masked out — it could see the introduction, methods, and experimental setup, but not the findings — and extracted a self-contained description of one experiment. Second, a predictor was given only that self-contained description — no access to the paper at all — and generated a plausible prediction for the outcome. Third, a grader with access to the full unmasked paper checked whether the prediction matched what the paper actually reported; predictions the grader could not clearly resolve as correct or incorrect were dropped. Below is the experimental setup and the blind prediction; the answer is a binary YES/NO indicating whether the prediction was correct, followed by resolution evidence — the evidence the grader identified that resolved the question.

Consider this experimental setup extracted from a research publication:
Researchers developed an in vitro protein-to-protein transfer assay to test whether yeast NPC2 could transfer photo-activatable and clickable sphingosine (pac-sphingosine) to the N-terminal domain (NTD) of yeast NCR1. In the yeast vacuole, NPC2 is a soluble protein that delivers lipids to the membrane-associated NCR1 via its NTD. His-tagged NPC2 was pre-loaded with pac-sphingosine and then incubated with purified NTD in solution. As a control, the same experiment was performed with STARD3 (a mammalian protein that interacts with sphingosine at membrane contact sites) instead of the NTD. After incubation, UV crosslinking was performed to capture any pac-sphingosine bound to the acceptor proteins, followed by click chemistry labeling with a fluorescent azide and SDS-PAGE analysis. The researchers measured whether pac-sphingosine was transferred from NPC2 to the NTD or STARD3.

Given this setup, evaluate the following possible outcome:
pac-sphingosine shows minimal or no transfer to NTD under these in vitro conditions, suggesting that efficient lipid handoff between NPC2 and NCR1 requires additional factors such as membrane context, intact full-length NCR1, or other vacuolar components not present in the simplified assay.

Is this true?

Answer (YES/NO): NO